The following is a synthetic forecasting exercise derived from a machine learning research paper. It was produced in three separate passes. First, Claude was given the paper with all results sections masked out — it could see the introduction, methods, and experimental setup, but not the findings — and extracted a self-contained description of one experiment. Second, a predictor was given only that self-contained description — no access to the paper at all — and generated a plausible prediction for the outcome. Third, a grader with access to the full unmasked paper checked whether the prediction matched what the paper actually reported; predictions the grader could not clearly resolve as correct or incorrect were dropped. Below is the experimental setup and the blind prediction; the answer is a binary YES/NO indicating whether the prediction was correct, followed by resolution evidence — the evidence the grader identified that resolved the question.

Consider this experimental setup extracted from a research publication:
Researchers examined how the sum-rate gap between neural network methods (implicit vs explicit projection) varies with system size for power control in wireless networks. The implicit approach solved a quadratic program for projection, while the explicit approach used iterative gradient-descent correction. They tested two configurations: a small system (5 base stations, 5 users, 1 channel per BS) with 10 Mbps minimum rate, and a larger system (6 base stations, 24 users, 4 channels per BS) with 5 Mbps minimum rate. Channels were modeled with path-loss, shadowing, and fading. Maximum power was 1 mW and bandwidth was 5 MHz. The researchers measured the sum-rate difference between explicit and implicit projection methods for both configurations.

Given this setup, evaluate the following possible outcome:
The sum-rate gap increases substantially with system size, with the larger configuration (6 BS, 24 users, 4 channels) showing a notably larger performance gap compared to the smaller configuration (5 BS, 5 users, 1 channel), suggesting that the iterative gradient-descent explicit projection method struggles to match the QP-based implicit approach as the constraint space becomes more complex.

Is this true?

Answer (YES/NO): NO